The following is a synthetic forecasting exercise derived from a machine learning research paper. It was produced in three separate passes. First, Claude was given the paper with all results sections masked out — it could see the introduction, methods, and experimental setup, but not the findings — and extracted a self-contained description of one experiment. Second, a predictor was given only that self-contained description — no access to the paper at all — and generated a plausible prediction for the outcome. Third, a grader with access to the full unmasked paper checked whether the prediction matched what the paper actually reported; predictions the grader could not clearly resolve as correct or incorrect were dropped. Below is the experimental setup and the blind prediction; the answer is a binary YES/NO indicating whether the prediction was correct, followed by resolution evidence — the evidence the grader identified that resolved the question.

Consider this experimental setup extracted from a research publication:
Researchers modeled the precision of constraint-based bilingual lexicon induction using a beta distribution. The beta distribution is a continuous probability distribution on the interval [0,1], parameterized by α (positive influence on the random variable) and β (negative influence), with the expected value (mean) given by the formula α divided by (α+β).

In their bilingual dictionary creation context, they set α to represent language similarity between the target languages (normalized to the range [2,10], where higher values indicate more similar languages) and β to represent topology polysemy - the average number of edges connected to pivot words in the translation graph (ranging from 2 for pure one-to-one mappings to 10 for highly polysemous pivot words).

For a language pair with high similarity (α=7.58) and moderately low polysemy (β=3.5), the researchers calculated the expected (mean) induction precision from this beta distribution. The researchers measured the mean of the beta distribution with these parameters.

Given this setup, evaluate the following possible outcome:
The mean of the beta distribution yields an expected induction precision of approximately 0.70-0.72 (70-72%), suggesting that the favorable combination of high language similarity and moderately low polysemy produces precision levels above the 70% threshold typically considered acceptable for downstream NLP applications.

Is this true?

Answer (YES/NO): NO